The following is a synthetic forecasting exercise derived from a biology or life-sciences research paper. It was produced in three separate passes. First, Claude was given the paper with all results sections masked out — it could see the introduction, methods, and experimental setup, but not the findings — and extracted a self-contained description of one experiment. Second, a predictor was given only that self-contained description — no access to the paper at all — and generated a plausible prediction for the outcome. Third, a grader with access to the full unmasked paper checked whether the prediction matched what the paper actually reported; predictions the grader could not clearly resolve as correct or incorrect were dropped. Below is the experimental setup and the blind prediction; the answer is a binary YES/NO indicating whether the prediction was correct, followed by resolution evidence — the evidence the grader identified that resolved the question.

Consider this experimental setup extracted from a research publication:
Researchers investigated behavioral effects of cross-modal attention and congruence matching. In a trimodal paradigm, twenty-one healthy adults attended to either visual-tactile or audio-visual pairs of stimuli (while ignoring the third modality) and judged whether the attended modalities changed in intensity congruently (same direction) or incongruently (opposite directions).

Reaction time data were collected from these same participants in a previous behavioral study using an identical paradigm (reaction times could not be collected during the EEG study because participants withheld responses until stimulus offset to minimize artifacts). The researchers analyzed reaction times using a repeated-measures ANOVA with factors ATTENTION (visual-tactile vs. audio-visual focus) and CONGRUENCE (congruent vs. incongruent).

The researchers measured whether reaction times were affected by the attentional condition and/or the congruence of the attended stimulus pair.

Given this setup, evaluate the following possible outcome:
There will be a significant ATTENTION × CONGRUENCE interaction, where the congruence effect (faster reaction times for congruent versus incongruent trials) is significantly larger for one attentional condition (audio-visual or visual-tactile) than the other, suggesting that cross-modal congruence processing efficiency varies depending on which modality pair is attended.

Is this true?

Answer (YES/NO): NO